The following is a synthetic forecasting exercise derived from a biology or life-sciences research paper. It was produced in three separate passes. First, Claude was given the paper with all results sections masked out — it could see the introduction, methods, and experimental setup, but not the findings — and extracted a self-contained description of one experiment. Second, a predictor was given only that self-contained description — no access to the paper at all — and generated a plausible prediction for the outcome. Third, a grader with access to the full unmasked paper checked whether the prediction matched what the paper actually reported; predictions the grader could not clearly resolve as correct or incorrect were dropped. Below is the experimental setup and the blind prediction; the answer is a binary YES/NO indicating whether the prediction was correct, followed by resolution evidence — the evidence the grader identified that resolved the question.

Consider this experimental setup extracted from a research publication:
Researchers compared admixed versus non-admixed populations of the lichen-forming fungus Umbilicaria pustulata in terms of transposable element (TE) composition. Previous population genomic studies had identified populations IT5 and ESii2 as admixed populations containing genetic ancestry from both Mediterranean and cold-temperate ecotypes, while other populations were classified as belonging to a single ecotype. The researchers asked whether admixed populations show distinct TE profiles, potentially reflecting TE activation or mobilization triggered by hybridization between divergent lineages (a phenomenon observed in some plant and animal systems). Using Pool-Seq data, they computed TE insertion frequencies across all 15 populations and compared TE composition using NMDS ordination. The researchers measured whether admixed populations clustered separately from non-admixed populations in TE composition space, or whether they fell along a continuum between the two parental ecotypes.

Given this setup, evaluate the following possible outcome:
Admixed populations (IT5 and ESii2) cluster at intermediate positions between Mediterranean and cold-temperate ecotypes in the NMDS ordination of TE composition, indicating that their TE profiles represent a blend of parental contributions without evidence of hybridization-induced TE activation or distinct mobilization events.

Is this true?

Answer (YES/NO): YES